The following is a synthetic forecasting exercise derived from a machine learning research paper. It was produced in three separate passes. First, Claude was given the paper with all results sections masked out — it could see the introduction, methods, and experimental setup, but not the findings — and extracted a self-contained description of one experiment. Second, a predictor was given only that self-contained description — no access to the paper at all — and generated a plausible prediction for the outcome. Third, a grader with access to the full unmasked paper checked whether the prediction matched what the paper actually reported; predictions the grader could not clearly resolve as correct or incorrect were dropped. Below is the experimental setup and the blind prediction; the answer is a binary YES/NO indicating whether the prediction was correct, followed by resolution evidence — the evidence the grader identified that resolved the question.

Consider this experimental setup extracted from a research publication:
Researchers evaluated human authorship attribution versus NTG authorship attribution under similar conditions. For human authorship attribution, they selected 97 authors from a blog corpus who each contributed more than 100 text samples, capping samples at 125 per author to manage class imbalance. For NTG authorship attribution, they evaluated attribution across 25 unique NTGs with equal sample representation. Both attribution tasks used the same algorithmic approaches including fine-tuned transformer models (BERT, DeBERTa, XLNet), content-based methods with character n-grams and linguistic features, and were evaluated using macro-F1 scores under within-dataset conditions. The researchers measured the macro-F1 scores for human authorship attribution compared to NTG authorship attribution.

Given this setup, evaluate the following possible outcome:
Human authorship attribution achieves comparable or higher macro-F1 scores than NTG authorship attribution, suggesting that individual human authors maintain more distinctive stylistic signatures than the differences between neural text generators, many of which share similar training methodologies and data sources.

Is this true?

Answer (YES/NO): YES